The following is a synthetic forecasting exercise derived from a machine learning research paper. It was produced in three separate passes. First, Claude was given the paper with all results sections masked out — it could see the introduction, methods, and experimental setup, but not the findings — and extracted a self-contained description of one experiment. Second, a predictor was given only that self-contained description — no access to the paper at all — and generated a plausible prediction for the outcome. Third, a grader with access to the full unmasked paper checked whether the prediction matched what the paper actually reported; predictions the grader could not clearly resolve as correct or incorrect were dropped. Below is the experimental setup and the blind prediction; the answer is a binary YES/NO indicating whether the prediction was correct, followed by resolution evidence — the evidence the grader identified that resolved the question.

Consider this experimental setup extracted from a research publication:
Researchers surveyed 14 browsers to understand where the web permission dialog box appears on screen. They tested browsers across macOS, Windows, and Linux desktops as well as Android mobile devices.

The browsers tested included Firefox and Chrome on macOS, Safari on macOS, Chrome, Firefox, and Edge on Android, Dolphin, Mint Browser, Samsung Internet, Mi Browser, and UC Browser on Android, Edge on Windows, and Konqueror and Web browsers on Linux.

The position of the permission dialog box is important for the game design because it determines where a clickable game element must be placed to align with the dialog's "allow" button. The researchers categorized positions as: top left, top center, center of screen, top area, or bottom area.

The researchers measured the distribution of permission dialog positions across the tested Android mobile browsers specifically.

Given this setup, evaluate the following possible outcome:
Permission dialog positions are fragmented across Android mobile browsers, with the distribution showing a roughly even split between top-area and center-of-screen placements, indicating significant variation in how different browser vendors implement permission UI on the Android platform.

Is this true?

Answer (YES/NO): NO